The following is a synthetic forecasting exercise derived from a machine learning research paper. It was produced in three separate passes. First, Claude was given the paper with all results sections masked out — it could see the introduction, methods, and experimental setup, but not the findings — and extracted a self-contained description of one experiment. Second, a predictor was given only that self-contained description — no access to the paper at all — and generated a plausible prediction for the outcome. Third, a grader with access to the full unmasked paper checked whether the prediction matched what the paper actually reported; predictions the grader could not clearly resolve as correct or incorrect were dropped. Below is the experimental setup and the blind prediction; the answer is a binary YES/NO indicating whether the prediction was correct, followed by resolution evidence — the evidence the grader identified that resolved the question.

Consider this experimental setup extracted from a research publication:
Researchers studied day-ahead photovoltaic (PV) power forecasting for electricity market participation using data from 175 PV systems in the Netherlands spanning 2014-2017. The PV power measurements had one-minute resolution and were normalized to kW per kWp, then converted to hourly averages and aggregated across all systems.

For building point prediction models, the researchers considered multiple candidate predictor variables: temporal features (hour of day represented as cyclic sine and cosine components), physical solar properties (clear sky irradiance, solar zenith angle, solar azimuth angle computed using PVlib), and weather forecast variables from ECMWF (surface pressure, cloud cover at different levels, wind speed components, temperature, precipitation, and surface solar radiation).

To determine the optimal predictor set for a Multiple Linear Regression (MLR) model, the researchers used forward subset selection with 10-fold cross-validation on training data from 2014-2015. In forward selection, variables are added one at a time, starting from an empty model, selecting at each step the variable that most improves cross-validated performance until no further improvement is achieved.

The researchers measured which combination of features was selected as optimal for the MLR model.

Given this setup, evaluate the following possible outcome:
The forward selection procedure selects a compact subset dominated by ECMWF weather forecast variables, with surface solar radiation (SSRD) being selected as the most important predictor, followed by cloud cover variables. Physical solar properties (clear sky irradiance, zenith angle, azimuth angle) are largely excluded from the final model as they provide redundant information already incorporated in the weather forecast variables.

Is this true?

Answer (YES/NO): NO